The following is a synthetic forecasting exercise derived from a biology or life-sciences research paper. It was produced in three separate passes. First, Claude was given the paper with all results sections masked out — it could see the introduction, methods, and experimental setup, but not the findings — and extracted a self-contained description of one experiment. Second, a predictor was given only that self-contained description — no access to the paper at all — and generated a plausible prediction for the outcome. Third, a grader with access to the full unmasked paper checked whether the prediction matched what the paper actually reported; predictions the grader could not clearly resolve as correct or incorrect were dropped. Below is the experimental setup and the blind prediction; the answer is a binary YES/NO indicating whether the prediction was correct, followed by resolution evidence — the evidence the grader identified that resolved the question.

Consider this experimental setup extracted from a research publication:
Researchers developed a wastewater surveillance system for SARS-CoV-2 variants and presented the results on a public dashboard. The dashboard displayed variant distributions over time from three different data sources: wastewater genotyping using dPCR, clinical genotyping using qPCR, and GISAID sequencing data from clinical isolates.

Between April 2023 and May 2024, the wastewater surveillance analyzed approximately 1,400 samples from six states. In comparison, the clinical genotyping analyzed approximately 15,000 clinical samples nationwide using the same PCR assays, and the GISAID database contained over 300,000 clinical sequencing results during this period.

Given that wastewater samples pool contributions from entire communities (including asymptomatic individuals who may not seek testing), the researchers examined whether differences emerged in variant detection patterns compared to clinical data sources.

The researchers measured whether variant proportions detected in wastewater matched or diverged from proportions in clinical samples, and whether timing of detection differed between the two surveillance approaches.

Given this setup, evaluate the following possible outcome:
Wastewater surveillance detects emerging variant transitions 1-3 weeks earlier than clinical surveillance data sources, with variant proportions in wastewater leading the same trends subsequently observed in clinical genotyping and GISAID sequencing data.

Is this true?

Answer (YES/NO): NO